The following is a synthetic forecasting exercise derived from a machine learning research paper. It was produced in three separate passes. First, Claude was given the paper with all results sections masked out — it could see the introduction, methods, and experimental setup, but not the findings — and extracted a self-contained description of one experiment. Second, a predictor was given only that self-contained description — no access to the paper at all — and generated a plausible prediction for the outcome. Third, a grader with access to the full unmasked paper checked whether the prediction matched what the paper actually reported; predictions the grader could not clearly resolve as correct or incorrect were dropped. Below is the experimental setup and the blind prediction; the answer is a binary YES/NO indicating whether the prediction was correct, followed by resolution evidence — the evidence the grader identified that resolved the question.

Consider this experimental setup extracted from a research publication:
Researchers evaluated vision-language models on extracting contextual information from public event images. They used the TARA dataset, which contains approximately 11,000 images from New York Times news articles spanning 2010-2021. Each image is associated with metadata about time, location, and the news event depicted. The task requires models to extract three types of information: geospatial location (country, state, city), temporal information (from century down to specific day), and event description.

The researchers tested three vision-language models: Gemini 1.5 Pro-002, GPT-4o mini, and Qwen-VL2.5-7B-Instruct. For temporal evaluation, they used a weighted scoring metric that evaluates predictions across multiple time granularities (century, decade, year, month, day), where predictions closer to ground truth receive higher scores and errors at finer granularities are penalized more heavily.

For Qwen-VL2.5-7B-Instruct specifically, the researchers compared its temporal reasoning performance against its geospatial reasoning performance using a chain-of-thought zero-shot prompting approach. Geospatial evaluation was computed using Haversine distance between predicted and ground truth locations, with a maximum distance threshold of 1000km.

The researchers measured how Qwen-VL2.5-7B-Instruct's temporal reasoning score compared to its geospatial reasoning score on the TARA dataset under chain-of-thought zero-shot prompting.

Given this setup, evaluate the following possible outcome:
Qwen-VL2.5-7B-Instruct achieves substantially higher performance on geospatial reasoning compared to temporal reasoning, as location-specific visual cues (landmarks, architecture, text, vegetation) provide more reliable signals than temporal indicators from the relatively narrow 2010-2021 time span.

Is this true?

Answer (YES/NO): YES